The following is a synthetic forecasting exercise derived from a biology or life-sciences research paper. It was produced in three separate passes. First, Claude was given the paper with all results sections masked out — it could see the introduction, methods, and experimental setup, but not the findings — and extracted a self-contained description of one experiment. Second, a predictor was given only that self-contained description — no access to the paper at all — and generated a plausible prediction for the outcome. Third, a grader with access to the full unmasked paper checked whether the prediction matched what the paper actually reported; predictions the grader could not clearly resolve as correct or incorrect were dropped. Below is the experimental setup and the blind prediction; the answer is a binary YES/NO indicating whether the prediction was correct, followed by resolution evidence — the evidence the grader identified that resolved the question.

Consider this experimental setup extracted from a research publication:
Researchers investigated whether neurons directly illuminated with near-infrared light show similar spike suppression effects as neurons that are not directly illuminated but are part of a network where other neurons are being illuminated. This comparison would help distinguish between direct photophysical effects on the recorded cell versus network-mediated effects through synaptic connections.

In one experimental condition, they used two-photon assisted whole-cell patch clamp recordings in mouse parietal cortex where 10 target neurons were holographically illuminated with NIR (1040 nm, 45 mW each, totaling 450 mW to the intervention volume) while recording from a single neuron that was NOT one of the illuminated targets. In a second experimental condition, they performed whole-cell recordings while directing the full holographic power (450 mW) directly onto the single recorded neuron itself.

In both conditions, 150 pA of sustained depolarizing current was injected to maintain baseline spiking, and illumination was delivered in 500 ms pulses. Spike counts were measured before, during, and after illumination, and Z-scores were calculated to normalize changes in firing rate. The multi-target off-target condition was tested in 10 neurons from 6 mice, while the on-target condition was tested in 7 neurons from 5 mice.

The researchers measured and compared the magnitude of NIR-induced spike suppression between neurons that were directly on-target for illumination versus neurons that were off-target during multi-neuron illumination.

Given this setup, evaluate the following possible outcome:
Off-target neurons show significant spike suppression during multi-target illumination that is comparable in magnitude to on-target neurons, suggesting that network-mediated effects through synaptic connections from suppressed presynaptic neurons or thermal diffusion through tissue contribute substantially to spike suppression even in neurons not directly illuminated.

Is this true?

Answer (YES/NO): YES